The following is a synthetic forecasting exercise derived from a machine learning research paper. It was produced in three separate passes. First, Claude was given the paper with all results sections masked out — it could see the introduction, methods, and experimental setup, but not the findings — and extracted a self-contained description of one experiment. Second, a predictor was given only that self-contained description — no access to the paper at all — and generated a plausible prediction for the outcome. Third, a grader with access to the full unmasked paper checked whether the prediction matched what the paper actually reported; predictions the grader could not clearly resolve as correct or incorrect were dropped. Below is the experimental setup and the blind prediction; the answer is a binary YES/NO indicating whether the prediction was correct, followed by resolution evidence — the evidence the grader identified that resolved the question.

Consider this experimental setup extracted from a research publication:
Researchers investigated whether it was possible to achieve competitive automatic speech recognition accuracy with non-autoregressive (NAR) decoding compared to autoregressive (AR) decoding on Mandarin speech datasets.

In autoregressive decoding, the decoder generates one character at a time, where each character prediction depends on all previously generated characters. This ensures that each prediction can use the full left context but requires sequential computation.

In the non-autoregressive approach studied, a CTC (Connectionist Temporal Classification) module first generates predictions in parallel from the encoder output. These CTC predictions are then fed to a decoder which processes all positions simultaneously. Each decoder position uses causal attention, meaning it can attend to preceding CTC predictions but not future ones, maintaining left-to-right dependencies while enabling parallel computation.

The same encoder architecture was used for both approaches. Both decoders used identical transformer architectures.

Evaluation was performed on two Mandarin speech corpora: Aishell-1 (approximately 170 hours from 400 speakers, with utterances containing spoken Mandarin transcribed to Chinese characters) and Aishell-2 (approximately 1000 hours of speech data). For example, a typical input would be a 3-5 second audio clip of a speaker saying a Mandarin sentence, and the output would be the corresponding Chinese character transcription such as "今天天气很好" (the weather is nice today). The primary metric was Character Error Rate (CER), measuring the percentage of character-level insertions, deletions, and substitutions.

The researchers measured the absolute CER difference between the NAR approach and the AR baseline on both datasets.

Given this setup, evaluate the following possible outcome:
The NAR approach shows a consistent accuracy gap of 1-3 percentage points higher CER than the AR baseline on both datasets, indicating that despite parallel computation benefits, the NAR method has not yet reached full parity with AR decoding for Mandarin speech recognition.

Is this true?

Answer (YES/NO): NO